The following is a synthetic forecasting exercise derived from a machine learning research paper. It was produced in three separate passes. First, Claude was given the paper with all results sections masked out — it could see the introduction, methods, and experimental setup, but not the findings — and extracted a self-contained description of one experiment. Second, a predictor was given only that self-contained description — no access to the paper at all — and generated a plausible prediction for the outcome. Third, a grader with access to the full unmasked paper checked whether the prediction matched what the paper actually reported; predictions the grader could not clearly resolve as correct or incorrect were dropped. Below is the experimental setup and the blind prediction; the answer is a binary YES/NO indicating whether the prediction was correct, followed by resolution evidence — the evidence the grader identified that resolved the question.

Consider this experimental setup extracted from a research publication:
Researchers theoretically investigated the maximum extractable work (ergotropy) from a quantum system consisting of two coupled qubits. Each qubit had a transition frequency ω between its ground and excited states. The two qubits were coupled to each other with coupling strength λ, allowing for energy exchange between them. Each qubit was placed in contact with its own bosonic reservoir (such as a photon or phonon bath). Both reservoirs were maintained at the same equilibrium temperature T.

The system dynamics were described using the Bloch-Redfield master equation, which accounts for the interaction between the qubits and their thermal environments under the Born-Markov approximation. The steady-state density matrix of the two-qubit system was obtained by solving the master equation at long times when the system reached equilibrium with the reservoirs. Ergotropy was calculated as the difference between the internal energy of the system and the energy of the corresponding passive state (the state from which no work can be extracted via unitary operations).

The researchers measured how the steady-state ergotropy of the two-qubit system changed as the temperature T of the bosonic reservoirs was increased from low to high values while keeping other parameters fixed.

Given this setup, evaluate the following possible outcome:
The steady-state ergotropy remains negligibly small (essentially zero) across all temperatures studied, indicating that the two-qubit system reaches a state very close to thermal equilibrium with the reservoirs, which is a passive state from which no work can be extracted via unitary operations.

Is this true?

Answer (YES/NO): NO